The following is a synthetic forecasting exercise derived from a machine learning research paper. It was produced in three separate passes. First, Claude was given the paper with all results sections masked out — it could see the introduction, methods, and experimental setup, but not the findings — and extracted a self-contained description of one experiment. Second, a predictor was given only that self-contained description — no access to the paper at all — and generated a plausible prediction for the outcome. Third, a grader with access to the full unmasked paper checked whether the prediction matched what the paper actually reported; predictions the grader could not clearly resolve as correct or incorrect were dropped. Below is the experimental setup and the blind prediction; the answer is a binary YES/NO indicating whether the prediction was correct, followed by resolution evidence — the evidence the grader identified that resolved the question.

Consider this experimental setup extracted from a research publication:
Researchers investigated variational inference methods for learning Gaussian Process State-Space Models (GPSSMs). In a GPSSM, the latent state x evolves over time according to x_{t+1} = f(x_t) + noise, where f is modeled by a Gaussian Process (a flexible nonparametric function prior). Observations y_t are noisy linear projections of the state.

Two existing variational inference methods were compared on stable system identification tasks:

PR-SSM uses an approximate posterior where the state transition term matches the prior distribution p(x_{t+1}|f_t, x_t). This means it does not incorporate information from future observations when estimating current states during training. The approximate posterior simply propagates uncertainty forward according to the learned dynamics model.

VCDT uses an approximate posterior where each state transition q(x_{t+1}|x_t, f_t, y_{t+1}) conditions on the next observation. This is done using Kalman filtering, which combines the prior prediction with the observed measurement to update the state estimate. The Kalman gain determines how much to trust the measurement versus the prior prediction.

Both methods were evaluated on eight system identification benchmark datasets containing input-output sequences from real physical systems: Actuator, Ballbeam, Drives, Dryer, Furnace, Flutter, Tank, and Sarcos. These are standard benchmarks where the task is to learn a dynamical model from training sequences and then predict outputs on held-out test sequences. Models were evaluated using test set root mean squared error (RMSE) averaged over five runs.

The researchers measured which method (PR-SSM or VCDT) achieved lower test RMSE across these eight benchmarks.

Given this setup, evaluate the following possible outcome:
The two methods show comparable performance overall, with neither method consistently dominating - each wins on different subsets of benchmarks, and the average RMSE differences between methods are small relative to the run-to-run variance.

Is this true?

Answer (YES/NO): NO